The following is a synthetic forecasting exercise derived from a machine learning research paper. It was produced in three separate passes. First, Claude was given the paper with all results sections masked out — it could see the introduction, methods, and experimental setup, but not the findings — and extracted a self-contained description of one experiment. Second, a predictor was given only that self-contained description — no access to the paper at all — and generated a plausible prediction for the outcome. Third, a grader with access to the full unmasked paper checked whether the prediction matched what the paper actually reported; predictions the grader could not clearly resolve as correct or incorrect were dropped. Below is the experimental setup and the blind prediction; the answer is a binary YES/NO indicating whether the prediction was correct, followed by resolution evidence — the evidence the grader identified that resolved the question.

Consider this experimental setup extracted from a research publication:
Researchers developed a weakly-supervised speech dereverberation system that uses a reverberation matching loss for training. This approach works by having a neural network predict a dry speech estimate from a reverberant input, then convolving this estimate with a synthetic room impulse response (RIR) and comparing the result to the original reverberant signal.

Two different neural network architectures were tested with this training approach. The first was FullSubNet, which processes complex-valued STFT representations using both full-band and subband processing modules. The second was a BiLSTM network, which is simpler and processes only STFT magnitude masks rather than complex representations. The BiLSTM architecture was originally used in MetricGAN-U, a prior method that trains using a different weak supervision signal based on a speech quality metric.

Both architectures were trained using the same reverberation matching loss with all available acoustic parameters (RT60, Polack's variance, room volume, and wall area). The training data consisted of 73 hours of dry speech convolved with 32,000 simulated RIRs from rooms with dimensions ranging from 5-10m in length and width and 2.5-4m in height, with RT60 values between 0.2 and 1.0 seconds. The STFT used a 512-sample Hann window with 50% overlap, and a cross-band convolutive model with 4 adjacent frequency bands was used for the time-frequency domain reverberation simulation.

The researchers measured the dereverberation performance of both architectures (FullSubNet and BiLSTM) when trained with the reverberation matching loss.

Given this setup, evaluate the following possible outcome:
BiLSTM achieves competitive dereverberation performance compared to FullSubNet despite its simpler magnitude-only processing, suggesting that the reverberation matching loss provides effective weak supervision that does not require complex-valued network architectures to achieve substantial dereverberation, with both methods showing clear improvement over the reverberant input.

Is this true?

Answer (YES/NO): YES